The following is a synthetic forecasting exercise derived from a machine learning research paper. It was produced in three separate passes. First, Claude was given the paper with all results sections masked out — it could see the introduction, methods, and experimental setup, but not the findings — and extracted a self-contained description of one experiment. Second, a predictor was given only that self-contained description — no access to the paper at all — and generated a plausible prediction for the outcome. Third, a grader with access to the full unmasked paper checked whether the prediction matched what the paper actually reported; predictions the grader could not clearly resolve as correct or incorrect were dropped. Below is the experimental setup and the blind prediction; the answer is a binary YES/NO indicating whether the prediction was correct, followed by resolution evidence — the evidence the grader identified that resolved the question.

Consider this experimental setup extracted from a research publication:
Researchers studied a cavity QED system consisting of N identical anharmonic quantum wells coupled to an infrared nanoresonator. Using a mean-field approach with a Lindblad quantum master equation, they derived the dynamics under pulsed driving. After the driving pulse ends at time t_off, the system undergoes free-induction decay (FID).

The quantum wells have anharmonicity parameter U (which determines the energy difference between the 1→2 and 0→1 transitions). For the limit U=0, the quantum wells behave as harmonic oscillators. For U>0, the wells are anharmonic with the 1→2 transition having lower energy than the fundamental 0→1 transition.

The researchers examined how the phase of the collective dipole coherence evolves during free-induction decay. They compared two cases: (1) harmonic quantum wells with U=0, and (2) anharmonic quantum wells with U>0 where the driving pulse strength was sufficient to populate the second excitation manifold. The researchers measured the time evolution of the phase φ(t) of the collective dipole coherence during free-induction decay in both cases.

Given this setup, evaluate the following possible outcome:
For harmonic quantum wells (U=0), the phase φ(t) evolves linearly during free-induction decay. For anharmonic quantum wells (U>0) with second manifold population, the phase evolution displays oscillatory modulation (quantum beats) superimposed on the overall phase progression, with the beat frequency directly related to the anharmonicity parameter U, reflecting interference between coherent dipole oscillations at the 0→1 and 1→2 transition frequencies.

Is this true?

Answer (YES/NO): NO